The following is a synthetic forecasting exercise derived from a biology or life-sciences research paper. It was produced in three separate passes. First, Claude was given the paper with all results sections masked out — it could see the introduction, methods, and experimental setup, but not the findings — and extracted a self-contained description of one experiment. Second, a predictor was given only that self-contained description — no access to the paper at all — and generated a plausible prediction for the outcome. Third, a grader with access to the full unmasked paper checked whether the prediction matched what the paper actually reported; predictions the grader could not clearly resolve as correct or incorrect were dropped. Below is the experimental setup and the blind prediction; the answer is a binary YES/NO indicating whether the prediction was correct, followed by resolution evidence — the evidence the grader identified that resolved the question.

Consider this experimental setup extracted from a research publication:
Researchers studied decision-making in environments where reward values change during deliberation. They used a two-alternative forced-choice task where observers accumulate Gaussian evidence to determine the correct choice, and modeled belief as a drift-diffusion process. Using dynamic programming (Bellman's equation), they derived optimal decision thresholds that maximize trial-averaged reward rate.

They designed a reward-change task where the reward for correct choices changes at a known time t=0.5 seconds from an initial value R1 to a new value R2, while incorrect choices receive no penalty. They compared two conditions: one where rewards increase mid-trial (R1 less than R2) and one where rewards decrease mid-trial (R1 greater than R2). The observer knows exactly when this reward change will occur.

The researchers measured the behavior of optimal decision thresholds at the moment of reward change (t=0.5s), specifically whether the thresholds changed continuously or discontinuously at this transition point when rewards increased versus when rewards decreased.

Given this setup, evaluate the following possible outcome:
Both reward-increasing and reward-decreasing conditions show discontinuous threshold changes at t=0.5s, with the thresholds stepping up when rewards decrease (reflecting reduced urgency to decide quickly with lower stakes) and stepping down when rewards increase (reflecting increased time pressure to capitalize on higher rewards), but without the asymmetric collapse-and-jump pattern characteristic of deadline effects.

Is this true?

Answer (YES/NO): NO